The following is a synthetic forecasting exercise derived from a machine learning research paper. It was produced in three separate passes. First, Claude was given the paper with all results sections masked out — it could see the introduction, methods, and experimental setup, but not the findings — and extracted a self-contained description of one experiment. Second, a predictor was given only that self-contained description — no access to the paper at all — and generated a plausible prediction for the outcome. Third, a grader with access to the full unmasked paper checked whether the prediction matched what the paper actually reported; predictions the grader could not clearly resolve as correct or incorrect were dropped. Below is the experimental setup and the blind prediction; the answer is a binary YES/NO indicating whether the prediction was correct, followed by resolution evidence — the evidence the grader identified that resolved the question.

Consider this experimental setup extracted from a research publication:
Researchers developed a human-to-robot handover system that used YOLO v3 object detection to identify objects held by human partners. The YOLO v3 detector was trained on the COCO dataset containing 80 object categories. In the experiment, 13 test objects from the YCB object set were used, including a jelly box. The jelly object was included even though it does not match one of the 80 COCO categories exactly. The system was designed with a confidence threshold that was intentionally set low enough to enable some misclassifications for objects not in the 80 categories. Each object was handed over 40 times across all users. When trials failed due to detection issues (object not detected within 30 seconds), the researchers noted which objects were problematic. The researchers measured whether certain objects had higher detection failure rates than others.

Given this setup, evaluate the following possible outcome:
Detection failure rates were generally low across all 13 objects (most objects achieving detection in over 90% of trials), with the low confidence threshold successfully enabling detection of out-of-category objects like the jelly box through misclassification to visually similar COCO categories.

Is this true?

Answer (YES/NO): NO